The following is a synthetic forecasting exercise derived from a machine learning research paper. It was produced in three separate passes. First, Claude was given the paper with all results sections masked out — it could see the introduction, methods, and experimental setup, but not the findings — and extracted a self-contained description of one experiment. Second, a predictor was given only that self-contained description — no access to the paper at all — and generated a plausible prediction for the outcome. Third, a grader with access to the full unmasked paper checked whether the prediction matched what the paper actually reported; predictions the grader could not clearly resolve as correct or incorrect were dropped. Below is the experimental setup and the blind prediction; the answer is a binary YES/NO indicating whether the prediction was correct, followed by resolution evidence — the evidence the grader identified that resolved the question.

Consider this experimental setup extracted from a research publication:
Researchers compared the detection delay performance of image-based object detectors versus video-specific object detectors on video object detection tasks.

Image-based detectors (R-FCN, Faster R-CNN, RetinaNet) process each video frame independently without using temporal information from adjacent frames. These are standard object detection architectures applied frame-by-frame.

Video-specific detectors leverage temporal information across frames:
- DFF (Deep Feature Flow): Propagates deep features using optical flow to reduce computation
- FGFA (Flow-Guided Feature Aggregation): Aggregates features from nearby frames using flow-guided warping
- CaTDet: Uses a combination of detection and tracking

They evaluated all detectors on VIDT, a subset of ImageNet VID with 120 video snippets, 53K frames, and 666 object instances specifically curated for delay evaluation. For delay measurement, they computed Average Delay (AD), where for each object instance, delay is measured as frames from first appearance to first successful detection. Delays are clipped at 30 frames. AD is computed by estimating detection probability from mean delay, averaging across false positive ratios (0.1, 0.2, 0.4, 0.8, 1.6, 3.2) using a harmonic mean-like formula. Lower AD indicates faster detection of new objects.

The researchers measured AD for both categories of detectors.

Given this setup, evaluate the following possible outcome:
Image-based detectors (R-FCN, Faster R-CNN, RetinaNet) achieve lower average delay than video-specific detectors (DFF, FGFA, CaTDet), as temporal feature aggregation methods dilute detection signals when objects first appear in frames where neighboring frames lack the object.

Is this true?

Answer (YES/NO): YES